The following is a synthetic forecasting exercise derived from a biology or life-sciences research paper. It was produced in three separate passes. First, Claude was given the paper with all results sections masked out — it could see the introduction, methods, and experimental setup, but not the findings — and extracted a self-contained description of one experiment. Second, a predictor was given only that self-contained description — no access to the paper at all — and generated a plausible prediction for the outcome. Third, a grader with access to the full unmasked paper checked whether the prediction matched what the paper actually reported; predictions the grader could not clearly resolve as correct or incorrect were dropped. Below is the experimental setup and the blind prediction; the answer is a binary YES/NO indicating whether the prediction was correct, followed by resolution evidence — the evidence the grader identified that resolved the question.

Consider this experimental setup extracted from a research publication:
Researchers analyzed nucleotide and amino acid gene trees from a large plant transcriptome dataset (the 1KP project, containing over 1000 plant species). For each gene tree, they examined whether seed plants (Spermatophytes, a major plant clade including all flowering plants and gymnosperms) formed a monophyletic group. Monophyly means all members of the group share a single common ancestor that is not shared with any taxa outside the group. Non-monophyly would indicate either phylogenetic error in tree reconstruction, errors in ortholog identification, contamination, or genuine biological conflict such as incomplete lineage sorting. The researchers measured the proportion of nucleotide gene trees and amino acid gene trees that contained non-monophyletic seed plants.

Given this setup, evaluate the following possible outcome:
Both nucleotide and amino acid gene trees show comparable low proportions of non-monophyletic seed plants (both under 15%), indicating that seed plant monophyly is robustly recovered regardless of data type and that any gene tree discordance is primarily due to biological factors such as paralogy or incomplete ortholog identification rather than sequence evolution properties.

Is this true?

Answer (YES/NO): NO